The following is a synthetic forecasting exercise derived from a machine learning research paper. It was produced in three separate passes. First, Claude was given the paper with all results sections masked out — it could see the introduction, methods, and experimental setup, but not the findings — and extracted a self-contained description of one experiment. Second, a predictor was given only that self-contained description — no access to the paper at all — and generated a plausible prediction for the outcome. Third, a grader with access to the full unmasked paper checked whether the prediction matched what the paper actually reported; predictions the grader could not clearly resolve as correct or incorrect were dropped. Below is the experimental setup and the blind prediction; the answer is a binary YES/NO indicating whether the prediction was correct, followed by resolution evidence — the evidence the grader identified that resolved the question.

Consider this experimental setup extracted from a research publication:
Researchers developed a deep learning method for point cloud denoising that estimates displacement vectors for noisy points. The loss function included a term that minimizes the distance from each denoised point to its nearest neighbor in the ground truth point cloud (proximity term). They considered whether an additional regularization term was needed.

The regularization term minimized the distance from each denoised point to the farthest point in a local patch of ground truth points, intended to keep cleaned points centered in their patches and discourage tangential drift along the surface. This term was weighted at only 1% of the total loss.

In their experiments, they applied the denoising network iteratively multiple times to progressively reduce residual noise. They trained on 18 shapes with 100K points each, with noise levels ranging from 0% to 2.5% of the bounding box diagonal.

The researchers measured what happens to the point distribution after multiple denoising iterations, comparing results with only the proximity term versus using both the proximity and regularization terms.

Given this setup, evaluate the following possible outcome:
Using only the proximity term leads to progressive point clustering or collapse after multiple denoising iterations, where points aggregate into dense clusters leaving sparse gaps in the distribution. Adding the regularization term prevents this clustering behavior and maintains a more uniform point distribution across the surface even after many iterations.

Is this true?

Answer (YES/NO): YES